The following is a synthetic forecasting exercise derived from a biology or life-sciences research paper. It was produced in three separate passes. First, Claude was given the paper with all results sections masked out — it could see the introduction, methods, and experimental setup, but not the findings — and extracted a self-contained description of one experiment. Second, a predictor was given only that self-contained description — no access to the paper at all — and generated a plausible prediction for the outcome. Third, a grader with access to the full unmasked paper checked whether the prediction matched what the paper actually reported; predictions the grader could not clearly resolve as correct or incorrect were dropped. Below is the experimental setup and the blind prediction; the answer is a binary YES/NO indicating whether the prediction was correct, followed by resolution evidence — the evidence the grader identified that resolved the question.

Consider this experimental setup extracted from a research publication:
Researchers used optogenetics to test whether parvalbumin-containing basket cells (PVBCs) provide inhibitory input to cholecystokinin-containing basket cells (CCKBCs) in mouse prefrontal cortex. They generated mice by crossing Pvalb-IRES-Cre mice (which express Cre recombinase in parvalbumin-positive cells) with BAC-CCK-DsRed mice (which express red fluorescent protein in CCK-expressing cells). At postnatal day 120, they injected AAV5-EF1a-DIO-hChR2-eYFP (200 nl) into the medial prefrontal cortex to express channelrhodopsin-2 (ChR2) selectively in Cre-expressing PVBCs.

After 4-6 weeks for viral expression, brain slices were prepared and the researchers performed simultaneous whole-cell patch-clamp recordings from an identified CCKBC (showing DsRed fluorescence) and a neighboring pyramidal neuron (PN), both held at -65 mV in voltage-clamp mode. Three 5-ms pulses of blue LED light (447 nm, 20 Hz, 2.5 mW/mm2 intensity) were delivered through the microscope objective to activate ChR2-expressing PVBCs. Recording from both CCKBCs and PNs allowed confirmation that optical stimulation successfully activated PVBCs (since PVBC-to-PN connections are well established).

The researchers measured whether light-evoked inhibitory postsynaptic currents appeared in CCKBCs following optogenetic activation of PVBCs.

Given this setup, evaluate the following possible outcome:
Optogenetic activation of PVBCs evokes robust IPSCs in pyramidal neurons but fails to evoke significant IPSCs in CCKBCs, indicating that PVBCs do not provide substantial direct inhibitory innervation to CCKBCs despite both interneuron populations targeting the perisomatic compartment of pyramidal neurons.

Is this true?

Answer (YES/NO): NO